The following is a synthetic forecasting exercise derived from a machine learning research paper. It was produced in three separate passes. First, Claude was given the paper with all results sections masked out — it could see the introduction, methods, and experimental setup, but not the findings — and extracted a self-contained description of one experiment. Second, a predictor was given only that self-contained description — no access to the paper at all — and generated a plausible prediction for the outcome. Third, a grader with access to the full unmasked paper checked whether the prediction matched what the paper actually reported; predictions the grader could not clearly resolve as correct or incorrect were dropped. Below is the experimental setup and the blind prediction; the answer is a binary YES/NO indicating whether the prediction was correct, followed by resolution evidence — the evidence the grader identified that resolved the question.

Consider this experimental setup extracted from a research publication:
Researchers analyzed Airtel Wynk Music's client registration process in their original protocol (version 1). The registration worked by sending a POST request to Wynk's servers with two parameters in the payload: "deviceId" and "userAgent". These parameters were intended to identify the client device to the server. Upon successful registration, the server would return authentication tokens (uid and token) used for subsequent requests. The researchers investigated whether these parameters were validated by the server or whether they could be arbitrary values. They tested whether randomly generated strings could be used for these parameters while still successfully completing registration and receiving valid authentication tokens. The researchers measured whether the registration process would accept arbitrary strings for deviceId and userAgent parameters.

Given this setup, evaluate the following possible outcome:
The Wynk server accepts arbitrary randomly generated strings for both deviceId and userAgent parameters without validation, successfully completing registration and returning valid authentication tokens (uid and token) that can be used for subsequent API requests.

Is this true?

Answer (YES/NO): YES